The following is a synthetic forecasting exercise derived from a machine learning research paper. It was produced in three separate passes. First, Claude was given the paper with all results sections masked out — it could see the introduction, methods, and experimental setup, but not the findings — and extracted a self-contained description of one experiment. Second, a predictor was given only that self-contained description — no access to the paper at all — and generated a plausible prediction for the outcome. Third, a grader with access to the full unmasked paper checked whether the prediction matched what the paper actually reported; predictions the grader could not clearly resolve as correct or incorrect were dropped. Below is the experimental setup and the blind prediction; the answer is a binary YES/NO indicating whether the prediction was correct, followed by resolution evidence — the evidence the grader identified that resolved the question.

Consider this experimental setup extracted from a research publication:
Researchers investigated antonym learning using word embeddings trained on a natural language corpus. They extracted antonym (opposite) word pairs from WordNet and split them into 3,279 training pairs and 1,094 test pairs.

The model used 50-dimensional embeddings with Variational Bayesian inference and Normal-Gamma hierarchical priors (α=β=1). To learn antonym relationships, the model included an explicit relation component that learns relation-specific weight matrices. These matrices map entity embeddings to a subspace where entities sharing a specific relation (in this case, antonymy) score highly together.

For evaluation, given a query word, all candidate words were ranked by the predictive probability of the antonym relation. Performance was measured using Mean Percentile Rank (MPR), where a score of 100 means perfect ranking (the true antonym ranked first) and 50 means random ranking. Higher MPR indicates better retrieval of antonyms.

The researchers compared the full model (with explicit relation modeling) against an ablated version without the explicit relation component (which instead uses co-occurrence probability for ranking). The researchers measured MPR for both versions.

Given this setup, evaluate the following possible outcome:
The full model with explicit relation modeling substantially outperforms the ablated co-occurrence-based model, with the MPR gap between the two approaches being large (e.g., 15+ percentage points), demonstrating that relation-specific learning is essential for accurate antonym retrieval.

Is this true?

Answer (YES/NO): YES